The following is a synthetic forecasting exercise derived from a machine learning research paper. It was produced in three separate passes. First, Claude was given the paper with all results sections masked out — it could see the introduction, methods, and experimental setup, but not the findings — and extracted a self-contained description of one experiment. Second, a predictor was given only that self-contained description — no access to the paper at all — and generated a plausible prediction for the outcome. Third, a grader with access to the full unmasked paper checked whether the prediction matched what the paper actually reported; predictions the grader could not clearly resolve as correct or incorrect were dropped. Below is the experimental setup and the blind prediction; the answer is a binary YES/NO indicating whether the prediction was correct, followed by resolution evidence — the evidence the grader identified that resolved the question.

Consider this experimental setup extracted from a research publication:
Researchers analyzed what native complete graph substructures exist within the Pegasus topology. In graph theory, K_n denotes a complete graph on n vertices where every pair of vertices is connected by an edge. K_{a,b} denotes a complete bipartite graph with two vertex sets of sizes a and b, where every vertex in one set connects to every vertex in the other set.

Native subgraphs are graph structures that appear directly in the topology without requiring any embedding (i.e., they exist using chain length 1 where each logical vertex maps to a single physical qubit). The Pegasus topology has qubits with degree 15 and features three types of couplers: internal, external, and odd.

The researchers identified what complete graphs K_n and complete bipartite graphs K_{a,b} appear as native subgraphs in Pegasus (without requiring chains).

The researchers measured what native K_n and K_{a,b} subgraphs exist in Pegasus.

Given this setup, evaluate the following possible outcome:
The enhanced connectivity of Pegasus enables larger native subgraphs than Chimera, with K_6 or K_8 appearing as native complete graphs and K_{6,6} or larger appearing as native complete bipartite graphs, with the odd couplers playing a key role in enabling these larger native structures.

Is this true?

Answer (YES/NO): NO